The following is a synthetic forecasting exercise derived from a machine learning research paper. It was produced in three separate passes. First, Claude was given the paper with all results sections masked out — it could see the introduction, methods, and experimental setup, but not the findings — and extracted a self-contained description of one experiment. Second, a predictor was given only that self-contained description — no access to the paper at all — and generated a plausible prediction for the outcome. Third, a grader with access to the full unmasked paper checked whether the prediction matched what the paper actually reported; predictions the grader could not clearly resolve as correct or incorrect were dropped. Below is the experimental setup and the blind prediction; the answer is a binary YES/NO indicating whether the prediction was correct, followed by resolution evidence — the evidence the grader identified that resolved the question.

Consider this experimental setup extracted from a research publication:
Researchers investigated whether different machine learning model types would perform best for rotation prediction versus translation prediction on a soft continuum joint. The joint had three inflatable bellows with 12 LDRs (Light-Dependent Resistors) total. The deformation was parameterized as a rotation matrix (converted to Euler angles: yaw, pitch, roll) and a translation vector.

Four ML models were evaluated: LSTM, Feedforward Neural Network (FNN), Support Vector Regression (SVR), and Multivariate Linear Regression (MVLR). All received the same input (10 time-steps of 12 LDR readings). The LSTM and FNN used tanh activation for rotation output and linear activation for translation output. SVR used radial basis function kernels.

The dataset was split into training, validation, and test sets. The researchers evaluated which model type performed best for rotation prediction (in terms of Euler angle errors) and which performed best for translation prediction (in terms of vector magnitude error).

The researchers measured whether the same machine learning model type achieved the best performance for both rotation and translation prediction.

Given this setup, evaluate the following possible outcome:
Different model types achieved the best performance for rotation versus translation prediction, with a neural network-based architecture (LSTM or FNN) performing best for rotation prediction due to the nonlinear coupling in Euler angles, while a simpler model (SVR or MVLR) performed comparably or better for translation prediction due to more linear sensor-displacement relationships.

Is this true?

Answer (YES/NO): YES